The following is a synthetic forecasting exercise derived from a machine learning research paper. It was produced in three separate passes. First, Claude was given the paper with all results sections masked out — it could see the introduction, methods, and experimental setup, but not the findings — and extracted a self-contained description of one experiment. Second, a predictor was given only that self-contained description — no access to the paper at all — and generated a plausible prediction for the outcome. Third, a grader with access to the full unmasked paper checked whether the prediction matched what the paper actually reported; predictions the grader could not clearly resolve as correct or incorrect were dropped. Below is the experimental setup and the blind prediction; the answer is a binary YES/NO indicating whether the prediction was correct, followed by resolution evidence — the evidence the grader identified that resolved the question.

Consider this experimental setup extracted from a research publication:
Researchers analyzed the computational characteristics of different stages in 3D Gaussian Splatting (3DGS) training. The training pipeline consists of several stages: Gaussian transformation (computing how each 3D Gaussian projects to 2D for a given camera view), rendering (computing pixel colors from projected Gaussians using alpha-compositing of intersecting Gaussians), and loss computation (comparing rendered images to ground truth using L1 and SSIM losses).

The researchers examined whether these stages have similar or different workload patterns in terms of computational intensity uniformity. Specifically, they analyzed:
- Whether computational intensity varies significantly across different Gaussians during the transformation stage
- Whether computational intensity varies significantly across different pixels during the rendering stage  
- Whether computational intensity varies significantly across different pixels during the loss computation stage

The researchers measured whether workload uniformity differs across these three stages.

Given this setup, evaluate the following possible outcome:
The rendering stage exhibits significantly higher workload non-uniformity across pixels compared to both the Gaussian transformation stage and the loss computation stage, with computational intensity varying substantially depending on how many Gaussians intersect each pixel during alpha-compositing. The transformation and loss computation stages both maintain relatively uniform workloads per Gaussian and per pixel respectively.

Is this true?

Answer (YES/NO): YES